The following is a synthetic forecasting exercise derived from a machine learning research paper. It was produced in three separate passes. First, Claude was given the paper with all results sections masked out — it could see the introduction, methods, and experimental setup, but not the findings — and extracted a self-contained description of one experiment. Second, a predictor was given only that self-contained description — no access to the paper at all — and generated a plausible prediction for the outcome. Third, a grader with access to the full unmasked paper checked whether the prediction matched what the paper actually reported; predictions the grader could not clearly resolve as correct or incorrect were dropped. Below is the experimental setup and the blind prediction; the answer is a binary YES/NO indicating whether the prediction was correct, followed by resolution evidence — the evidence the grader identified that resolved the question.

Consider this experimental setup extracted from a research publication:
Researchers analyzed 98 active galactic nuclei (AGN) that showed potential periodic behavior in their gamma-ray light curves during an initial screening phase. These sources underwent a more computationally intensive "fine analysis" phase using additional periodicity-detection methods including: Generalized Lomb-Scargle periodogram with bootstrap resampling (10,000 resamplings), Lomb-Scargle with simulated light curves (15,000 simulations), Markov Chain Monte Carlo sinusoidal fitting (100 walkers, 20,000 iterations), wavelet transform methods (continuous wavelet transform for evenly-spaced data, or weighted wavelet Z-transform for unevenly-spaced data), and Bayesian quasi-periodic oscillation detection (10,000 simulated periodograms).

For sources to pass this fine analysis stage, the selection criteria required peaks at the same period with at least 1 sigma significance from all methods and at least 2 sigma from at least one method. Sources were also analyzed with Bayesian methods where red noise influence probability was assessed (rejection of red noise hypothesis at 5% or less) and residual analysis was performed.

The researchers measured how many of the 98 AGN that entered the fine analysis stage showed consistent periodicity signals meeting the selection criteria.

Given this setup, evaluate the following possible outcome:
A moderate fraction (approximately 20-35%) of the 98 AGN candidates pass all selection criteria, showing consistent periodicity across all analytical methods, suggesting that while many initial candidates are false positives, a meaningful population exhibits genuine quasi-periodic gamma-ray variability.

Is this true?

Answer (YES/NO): NO